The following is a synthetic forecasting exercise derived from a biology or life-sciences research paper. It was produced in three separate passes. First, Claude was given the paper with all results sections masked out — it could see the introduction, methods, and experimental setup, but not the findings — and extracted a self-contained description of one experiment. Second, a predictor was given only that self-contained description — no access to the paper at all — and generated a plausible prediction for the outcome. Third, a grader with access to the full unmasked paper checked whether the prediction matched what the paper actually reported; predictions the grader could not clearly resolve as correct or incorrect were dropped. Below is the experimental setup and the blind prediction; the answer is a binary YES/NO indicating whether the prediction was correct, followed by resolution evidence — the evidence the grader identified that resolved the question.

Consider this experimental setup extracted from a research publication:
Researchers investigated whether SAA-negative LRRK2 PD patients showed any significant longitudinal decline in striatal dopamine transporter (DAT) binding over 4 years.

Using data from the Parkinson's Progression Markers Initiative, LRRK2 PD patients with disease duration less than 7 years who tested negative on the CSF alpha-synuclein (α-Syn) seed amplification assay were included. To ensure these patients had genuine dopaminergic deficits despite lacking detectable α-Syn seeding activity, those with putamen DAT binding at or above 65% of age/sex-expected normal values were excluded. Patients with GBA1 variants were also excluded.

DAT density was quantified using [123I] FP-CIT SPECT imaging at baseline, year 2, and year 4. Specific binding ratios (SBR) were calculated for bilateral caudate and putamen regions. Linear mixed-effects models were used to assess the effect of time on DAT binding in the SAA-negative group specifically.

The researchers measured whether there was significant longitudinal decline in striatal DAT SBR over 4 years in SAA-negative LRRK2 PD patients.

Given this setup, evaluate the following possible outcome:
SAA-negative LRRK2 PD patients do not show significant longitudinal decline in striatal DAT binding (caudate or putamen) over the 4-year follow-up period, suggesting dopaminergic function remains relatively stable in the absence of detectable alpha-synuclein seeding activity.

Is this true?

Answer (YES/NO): NO